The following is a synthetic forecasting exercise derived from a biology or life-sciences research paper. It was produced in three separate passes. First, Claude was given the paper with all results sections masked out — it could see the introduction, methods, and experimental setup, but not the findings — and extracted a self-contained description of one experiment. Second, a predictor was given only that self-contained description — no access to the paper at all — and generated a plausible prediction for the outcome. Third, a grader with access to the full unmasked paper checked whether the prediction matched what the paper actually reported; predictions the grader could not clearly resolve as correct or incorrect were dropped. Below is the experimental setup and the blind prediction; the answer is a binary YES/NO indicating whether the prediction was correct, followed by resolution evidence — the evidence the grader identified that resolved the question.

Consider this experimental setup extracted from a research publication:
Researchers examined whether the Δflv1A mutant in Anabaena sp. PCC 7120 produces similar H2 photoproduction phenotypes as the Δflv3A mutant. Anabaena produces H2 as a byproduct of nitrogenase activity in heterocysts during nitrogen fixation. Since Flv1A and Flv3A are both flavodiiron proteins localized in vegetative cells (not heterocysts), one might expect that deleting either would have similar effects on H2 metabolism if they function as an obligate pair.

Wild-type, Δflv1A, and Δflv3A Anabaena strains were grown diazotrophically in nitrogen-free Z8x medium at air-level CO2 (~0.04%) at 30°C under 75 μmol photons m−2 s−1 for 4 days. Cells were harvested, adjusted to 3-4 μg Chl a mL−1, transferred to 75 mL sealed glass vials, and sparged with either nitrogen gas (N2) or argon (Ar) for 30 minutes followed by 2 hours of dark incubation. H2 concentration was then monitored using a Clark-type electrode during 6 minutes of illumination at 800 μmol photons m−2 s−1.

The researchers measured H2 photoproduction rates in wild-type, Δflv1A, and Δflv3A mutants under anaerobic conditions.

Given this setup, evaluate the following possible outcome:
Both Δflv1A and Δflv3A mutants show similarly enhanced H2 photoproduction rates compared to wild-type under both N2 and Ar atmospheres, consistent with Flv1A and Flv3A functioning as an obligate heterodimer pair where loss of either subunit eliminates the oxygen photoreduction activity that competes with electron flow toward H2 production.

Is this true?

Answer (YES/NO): NO